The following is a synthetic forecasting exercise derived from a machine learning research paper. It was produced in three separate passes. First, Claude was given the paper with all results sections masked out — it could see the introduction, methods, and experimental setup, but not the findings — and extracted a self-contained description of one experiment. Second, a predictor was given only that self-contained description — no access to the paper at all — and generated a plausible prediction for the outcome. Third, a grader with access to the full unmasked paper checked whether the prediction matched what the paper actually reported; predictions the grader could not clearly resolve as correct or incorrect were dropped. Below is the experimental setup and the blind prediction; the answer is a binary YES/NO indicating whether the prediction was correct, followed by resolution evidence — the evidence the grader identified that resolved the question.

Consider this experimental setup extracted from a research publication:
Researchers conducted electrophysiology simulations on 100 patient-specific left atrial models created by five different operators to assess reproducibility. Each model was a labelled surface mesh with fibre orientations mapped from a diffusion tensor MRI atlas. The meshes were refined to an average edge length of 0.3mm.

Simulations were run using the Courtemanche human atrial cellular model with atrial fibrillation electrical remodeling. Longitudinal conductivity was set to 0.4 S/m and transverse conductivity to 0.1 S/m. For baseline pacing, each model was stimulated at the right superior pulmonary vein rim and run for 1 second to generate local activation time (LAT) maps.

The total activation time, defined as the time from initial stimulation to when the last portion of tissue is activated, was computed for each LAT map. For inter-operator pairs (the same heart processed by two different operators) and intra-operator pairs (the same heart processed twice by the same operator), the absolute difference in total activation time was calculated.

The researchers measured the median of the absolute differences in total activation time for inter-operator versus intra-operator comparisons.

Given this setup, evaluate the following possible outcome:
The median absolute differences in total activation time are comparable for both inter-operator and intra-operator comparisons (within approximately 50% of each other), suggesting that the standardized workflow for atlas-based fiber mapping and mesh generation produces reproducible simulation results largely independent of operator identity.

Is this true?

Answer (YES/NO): YES